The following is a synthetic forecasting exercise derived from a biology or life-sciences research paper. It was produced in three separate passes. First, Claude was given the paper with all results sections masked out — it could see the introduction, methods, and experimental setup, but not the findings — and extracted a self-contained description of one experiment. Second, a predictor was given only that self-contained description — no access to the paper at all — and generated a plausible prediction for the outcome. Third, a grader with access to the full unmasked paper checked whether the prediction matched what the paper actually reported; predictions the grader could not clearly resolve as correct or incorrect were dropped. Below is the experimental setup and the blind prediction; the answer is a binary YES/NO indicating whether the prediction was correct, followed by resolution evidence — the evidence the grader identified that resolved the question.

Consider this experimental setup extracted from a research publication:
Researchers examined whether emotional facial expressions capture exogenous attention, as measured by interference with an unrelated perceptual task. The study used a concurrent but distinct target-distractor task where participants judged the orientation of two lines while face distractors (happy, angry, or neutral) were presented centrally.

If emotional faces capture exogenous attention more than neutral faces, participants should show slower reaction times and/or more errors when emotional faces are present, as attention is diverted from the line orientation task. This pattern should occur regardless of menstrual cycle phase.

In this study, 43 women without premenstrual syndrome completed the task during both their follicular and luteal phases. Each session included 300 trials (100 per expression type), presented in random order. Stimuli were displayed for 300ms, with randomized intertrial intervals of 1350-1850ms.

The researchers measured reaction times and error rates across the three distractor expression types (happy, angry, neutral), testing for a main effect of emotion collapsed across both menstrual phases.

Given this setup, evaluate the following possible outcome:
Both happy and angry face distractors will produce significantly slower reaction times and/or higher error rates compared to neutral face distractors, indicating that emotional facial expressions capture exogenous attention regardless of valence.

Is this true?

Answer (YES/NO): NO